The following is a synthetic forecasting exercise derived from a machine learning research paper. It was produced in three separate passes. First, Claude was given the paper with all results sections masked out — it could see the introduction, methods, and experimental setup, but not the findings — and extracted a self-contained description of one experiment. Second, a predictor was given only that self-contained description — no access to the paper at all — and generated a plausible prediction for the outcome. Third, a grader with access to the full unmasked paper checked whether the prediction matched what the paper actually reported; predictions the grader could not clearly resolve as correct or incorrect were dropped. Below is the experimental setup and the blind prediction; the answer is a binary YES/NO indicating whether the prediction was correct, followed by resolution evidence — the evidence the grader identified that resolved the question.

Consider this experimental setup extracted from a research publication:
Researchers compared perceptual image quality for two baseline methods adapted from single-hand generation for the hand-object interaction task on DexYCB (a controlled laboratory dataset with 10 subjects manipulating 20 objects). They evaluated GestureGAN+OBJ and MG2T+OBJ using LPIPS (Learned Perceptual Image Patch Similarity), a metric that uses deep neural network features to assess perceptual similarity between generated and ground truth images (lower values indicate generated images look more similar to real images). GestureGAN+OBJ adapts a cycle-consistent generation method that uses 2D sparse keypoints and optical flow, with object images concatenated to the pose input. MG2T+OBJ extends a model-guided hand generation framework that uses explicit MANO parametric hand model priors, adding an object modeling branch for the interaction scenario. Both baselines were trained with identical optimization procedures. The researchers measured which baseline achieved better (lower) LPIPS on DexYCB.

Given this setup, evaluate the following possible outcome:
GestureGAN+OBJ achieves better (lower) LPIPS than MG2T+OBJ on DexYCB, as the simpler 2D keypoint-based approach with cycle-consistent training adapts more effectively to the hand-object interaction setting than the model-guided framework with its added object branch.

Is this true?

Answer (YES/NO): NO